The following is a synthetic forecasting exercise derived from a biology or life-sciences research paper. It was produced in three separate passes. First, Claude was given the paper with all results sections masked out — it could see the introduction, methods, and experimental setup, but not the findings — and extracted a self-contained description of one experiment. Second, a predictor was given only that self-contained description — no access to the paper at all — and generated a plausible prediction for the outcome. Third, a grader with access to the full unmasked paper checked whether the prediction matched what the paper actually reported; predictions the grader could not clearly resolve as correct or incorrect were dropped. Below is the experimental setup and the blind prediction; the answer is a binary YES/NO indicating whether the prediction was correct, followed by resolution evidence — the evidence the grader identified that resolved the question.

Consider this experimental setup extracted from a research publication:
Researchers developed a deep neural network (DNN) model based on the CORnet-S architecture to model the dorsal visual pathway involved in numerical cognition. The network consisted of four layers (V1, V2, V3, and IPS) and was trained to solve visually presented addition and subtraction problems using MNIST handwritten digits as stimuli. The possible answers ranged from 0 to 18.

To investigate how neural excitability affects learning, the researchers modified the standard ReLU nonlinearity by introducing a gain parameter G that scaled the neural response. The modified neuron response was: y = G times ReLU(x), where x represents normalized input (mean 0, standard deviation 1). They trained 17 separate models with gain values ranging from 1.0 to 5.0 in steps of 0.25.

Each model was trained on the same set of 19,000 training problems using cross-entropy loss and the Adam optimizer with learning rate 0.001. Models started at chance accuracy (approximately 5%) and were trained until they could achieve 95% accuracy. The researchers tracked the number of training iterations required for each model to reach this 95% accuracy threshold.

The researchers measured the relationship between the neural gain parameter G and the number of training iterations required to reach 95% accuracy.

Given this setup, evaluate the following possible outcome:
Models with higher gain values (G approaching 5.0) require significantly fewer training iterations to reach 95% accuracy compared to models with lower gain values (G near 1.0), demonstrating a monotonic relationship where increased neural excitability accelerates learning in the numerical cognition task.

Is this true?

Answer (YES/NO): NO